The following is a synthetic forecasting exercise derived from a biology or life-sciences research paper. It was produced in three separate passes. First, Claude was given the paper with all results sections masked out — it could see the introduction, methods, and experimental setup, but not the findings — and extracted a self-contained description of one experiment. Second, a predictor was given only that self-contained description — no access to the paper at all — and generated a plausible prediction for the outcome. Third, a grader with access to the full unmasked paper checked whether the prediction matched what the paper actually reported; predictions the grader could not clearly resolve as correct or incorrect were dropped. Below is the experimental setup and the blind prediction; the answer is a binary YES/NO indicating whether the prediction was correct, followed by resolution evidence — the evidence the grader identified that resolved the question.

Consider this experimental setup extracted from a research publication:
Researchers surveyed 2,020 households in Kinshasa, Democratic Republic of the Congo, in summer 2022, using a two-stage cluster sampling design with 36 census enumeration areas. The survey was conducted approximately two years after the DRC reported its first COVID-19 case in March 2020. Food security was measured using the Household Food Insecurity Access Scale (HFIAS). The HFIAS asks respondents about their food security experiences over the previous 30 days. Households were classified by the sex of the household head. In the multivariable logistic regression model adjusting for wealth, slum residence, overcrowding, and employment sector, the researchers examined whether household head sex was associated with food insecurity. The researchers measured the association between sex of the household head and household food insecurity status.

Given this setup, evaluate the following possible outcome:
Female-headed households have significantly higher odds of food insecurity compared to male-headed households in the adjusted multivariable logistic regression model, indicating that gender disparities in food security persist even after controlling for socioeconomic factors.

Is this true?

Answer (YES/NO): NO